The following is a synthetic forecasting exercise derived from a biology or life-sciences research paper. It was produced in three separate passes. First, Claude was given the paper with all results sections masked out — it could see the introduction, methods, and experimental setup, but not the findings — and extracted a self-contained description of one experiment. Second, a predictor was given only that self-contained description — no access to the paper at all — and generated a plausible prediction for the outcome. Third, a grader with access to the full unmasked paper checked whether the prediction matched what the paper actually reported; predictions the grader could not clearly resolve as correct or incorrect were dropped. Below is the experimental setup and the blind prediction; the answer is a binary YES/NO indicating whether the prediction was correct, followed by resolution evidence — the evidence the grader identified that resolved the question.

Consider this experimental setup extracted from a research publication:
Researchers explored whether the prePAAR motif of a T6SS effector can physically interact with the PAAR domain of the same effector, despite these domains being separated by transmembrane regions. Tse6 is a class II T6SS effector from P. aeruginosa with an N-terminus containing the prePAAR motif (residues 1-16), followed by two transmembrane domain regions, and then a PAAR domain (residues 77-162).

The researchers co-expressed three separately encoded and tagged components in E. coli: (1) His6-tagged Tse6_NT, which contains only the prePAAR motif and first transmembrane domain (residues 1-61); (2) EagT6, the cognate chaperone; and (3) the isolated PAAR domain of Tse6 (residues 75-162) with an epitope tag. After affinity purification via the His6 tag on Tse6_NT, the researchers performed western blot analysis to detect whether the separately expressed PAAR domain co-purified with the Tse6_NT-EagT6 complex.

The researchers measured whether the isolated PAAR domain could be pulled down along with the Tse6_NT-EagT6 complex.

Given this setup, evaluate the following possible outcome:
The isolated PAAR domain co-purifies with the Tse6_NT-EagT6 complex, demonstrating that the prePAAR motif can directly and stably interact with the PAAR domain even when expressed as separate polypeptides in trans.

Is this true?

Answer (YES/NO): YES